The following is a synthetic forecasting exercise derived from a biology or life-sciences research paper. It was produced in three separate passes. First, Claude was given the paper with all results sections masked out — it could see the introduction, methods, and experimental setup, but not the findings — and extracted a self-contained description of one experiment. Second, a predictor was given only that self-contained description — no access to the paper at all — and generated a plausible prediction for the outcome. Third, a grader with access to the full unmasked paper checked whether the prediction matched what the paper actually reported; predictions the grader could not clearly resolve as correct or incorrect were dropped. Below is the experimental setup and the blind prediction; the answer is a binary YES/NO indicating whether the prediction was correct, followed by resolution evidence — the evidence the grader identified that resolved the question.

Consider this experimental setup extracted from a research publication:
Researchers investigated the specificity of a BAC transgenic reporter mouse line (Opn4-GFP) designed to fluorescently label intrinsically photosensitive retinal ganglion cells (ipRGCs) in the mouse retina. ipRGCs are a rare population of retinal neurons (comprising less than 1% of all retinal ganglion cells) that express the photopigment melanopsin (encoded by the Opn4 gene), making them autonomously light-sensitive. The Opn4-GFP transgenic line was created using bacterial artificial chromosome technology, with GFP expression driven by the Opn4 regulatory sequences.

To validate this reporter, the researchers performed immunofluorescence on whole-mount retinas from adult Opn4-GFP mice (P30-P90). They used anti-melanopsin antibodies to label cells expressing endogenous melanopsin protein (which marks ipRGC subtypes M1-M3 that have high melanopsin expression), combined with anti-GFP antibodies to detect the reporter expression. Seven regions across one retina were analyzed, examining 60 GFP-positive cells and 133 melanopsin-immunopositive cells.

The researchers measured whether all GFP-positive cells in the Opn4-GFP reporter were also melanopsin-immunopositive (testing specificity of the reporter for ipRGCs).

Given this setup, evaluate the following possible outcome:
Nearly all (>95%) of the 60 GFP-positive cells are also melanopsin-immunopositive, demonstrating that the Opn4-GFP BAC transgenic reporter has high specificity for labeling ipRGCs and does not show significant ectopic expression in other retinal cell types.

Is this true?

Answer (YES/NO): YES